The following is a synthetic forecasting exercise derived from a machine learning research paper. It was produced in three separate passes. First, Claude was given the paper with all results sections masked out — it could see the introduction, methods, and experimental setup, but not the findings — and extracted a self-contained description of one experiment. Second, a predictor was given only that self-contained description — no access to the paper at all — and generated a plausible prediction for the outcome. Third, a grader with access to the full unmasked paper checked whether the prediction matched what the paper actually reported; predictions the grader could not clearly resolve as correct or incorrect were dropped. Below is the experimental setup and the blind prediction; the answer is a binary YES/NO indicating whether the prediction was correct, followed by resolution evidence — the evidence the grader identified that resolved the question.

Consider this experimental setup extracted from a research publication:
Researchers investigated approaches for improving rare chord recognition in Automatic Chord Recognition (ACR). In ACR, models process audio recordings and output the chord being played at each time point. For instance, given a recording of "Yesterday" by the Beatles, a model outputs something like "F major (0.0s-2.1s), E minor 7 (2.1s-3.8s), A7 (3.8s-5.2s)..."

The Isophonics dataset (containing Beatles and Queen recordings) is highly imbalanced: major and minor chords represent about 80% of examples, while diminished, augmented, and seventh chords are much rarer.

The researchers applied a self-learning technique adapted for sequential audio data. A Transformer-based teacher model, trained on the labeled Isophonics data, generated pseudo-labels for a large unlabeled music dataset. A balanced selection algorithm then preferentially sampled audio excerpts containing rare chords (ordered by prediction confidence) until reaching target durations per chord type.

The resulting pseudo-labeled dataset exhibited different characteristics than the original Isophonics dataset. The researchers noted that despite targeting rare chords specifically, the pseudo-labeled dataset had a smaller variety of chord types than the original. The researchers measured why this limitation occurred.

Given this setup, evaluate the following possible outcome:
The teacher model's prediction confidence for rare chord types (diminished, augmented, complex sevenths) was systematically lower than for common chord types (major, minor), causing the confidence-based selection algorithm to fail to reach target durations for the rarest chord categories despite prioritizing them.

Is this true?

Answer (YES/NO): NO